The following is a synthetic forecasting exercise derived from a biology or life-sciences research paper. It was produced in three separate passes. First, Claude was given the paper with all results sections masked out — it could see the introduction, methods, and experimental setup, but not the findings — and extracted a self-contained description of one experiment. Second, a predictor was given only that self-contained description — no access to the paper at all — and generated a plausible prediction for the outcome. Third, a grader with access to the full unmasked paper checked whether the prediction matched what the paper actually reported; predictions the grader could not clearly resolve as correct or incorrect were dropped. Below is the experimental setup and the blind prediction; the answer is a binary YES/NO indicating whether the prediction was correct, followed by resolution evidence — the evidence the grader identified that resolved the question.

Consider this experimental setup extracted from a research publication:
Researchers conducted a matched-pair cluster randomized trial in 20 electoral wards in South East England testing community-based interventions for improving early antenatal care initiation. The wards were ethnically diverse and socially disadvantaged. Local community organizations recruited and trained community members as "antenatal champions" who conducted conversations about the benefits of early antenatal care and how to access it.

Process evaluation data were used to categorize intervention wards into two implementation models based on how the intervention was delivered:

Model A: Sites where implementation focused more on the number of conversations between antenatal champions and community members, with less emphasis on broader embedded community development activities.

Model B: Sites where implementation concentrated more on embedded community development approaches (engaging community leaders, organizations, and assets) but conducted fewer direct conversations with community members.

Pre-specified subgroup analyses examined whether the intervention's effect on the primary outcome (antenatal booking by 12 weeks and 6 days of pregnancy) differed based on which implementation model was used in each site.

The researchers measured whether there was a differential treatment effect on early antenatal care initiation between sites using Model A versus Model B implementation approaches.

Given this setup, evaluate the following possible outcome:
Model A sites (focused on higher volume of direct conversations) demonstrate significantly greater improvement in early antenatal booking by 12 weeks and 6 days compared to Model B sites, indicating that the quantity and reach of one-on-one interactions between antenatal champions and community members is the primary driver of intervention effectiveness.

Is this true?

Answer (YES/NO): NO